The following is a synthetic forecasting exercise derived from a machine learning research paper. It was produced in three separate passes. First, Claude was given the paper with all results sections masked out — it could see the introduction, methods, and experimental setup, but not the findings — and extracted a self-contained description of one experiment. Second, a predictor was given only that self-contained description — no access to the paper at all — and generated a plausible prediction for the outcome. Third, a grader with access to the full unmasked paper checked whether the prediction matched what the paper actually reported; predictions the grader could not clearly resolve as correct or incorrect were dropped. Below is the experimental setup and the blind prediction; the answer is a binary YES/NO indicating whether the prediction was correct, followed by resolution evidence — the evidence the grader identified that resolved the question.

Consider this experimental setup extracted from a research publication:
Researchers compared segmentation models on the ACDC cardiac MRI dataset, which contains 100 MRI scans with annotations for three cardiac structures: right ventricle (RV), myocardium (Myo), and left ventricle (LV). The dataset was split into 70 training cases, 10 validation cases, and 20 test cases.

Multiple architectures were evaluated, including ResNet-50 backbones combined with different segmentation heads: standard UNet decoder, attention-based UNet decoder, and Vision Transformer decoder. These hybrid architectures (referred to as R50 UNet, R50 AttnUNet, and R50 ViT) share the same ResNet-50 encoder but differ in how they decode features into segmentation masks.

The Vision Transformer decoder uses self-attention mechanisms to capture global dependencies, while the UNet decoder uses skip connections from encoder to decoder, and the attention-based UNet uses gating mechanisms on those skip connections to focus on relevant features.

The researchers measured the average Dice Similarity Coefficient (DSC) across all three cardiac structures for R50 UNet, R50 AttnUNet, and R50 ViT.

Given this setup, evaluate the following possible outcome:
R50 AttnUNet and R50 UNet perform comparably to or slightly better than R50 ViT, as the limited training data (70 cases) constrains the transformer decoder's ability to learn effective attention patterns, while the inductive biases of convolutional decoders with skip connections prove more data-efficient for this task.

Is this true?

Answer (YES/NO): YES